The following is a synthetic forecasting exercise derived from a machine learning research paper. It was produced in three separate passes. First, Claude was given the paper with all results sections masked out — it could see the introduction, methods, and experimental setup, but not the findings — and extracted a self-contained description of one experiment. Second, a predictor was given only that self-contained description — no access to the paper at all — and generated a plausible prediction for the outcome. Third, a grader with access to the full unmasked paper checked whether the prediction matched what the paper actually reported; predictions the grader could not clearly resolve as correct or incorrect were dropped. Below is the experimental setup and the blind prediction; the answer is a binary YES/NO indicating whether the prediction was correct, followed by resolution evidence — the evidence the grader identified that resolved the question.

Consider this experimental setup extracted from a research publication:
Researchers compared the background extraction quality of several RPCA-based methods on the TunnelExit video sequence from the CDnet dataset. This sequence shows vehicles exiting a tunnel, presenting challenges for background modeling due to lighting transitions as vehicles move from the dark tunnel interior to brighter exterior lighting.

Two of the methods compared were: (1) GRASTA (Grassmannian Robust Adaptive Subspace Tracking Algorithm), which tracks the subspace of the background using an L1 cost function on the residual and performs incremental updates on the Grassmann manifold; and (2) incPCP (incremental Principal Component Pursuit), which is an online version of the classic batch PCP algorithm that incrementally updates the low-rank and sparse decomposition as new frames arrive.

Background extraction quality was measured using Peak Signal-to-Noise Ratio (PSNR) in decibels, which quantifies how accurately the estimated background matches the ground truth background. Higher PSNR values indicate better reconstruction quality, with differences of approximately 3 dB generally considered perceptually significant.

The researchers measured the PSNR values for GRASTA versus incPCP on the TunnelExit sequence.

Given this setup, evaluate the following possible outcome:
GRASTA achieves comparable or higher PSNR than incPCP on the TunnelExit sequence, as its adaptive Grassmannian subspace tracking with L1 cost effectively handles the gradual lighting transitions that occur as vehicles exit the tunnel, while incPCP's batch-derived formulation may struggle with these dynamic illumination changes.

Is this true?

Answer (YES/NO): NO